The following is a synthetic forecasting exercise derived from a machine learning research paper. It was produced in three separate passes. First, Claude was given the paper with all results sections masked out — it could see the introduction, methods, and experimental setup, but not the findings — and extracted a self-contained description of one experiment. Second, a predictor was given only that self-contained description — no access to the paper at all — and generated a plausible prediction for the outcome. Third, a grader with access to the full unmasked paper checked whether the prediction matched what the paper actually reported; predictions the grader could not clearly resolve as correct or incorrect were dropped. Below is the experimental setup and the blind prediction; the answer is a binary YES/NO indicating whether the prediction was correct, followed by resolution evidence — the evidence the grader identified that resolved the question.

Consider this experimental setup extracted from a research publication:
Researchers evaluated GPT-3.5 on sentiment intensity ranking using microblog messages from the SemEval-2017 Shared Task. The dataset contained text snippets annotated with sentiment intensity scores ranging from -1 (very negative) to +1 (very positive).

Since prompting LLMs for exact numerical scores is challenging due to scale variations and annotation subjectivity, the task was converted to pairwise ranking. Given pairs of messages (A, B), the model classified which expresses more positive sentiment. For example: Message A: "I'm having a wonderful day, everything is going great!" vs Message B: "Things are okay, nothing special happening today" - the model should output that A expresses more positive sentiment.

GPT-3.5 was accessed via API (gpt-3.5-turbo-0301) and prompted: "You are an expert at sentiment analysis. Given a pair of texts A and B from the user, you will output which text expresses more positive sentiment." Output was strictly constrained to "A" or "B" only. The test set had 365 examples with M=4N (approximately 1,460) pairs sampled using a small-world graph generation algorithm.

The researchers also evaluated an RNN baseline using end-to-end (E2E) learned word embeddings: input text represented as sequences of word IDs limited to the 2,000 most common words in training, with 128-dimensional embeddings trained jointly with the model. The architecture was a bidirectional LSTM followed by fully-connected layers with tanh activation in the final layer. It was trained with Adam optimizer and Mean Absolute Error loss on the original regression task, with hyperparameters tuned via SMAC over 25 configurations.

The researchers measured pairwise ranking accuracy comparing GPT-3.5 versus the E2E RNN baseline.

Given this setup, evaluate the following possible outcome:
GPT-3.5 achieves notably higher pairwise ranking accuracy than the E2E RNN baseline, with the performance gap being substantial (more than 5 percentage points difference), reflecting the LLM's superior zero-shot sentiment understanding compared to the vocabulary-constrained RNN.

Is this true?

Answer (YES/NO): NO